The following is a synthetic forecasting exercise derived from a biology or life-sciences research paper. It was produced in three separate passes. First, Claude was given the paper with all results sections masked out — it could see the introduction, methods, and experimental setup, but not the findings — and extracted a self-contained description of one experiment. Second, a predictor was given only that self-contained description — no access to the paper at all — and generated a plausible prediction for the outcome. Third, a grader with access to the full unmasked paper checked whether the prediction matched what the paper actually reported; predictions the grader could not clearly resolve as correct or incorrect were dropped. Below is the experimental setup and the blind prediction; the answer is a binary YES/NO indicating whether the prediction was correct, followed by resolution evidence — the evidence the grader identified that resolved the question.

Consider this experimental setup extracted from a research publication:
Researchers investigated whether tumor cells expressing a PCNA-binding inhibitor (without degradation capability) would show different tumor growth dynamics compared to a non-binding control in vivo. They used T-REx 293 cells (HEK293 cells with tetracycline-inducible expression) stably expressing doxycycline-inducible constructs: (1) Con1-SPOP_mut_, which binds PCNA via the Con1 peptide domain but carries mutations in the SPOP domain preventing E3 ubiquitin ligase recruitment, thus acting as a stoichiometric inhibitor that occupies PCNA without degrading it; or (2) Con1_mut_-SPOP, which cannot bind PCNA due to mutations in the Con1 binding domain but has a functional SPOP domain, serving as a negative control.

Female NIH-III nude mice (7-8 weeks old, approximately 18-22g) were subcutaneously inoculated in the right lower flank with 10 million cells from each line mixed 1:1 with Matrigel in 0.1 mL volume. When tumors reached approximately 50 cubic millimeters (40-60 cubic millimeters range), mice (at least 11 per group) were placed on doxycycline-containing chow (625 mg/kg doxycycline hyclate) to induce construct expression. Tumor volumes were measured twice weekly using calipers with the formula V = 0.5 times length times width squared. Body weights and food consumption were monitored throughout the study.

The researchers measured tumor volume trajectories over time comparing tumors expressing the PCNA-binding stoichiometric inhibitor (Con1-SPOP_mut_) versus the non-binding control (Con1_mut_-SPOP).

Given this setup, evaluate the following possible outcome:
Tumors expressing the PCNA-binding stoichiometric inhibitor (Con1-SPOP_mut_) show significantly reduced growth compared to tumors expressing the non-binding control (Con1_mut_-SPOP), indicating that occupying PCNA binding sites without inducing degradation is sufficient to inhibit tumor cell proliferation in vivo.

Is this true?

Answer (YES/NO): NO